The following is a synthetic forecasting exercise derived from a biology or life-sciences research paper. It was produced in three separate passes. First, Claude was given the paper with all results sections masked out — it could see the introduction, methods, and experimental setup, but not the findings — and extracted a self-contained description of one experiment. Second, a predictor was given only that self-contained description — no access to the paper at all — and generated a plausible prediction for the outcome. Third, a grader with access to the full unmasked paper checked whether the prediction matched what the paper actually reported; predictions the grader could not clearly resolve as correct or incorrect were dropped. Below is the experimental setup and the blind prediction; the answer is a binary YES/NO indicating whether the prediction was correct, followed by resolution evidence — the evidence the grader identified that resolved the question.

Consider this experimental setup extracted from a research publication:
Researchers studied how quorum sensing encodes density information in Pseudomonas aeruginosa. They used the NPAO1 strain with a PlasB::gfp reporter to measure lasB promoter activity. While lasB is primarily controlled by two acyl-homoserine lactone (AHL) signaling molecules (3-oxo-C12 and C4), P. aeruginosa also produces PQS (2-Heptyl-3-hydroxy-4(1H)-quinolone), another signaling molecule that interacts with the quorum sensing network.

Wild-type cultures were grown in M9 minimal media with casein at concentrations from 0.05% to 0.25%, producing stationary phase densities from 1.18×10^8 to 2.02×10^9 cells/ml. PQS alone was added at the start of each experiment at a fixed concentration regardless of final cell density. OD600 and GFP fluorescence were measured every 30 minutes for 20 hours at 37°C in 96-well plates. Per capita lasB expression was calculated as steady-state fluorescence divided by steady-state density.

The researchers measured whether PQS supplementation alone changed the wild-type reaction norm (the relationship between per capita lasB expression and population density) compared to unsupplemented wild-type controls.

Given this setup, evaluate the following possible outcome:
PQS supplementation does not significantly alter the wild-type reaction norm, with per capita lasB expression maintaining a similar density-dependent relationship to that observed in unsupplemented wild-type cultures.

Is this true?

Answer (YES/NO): NO